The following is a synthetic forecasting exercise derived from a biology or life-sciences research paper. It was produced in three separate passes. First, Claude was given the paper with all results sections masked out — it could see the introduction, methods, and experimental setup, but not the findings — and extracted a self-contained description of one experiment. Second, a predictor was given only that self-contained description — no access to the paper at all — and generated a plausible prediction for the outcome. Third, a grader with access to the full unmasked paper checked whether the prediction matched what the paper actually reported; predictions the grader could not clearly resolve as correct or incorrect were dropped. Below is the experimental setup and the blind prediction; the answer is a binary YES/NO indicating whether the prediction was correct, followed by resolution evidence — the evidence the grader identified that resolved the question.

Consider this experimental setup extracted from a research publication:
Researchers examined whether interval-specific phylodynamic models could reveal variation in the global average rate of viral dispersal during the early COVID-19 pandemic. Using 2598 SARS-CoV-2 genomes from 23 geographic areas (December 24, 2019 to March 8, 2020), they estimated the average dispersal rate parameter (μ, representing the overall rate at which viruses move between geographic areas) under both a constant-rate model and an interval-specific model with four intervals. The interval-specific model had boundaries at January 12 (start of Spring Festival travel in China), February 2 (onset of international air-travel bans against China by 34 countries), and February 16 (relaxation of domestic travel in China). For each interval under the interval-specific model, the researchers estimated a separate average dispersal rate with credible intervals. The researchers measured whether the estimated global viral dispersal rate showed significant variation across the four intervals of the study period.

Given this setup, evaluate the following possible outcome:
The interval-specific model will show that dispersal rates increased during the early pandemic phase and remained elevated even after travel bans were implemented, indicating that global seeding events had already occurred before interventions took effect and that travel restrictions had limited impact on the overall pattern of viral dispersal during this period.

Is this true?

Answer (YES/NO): NO